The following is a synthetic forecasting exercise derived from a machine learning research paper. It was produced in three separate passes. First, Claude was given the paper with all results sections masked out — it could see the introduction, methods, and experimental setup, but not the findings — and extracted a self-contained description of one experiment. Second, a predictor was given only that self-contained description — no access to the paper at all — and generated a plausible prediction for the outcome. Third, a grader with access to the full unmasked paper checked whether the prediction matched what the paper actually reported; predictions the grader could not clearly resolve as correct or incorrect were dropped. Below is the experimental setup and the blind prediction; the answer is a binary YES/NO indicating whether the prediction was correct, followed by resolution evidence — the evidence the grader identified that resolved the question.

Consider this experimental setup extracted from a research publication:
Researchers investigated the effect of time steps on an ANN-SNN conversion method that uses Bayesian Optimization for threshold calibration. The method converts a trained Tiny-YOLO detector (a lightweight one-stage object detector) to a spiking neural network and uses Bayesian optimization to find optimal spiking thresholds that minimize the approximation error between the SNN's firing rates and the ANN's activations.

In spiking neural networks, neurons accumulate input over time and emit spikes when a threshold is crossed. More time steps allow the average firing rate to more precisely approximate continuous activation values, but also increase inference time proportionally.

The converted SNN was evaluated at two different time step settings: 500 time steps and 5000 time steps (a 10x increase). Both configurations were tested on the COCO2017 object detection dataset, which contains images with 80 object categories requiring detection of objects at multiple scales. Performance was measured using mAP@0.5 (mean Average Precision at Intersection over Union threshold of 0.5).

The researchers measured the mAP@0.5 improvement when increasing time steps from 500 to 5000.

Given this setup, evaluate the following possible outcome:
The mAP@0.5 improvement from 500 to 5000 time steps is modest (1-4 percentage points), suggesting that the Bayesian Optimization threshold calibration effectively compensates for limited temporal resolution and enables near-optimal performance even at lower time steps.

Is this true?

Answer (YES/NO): NO